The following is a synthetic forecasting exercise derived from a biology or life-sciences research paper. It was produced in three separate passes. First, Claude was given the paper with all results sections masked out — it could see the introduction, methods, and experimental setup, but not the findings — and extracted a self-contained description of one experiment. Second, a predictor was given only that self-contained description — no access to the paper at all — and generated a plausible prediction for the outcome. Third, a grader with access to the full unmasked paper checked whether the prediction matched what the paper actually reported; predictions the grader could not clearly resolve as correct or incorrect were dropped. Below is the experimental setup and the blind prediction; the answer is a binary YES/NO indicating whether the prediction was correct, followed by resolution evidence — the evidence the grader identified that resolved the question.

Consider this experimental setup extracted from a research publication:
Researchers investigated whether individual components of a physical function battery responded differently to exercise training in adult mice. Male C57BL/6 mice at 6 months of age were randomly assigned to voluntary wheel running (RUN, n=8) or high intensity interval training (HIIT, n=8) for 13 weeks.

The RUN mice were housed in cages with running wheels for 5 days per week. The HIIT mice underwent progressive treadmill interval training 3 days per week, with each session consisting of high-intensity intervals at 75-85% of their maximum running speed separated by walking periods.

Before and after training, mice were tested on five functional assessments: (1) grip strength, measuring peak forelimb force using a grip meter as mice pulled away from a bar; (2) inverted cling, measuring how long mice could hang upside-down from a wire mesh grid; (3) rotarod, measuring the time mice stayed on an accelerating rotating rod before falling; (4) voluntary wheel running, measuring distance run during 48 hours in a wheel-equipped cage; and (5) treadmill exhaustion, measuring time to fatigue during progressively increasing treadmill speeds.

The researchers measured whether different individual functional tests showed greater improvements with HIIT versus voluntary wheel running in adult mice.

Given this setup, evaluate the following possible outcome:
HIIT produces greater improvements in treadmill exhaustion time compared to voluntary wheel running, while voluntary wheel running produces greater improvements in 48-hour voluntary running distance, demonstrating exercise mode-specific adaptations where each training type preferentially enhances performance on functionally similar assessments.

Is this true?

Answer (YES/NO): NO